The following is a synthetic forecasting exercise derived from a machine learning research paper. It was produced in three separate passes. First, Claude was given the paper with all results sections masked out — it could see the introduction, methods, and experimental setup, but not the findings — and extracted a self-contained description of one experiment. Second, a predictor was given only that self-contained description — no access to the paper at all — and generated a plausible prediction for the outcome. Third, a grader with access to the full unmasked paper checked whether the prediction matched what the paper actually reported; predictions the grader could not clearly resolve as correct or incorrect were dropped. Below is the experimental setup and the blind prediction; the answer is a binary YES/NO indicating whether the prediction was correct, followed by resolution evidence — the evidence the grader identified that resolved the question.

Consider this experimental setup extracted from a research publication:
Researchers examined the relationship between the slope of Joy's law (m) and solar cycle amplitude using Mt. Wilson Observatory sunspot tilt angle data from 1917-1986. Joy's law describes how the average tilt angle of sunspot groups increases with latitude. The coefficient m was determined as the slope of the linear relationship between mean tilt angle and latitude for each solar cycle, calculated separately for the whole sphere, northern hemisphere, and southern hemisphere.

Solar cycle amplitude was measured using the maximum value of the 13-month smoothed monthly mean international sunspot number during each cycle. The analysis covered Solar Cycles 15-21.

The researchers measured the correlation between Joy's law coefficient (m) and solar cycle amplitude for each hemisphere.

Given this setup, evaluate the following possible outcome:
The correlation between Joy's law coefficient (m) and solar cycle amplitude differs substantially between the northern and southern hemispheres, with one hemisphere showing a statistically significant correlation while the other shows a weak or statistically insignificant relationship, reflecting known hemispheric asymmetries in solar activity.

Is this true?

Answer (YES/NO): YES